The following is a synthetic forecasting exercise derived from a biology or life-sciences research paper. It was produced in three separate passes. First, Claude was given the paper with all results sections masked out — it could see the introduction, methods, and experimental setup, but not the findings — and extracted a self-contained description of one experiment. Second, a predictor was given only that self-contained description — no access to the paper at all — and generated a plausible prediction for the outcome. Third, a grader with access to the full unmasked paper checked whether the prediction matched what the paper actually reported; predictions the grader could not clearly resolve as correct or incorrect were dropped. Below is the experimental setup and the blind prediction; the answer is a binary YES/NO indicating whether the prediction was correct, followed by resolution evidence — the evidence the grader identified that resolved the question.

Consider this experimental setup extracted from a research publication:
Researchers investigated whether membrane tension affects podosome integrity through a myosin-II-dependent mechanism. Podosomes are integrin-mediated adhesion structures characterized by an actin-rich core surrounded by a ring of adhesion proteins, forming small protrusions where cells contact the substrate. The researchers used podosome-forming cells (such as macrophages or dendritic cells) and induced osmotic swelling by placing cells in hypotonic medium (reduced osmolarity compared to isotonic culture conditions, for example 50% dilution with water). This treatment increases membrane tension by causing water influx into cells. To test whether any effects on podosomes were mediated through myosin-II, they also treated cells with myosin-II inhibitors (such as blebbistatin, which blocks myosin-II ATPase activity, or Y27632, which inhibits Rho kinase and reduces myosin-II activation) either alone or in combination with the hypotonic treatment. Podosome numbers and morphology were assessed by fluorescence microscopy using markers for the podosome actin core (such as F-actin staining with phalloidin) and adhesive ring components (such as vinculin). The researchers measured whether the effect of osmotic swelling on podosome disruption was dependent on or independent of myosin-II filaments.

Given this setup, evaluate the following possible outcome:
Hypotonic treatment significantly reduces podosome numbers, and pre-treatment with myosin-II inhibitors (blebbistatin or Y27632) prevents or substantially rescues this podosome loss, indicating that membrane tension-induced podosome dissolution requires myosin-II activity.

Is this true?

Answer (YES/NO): NO